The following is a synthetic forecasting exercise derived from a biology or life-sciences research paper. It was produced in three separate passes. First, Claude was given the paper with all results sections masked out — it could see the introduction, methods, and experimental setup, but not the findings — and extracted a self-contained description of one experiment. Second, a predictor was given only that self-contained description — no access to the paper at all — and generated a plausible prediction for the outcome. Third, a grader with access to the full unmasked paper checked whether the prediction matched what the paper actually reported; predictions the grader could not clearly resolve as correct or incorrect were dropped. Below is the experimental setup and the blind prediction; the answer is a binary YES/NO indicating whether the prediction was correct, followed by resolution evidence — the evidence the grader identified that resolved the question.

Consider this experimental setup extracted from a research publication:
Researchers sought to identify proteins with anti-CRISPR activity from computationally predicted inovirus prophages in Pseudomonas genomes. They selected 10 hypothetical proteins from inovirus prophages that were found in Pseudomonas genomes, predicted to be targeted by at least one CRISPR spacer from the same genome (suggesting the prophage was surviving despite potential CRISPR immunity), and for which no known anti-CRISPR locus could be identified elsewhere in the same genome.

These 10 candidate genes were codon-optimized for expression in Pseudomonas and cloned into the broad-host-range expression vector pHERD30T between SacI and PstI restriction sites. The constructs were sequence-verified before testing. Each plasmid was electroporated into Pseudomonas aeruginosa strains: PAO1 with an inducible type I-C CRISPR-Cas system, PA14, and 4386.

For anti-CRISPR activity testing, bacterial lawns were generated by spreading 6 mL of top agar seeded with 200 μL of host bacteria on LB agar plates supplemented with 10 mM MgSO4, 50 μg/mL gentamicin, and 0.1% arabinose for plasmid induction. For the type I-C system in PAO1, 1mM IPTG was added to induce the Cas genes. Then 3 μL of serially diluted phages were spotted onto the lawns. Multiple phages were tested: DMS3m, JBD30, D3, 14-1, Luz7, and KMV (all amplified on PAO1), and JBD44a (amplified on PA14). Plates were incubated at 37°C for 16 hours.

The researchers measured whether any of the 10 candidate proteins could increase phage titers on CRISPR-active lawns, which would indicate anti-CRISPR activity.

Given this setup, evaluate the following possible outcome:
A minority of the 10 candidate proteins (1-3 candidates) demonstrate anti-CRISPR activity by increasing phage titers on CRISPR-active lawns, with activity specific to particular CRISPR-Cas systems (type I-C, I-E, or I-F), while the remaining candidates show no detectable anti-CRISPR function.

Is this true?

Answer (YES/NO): NO